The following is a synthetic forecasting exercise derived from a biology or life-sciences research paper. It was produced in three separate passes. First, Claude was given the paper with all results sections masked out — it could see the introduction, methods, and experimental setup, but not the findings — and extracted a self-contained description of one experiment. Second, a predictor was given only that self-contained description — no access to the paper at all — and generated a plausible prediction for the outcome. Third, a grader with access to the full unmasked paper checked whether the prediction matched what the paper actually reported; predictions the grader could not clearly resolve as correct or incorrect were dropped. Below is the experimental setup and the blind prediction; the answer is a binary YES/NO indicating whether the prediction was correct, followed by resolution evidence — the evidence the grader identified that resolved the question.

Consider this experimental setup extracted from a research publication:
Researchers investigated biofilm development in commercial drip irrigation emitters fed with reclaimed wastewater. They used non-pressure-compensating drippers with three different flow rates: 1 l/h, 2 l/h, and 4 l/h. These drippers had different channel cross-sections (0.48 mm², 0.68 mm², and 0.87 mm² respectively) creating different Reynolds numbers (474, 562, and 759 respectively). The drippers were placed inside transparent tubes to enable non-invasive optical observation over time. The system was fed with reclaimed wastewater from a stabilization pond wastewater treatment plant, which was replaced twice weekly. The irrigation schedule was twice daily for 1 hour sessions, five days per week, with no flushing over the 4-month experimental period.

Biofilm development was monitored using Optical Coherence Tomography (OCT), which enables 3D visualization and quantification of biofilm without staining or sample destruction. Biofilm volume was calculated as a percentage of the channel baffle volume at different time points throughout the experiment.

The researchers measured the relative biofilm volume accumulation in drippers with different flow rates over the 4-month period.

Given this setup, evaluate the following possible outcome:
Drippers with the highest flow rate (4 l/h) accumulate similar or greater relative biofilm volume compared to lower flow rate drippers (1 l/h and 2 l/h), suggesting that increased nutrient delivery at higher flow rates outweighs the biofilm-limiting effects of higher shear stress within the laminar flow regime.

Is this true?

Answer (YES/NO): NO